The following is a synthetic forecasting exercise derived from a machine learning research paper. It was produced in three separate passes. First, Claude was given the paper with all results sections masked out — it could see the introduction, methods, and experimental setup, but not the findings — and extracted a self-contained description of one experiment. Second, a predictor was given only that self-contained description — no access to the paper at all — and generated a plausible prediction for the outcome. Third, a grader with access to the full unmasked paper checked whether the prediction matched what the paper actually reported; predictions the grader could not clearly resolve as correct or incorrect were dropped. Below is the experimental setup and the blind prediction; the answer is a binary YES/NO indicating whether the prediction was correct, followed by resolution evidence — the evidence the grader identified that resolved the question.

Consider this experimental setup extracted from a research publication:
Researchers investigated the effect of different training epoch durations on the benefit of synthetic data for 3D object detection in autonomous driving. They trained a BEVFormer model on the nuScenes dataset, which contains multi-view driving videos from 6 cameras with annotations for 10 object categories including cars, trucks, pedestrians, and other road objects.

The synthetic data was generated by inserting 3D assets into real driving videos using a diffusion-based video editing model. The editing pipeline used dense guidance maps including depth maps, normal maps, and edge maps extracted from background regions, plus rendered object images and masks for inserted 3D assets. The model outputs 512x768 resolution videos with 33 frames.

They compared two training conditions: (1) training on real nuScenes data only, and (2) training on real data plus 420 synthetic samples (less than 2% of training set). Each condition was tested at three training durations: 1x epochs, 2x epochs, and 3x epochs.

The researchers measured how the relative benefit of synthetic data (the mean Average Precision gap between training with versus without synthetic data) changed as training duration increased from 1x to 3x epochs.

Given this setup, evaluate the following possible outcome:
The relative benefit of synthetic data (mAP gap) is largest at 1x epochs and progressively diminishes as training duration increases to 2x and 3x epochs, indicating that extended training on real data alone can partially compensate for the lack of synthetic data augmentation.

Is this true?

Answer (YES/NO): NO